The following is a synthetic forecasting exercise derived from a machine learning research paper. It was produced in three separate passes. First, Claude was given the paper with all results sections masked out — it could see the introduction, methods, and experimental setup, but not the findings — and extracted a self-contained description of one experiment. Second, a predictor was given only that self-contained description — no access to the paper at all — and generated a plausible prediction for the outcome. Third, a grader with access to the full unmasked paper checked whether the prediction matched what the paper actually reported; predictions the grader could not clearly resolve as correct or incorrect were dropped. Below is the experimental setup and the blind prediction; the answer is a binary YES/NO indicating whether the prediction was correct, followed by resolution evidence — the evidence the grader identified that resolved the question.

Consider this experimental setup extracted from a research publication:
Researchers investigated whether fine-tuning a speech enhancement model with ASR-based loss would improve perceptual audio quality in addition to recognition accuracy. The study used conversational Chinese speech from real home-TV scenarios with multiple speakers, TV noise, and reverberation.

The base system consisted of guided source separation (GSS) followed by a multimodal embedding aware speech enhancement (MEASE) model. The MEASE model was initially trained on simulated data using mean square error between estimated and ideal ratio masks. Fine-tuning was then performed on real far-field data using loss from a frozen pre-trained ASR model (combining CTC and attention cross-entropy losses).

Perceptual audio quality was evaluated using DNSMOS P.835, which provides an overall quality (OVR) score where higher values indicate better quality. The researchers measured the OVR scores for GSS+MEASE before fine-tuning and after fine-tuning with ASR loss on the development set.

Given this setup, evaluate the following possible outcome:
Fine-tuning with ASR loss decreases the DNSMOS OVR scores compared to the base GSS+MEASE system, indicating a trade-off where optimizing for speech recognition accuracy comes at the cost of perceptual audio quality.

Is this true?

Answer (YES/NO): NO